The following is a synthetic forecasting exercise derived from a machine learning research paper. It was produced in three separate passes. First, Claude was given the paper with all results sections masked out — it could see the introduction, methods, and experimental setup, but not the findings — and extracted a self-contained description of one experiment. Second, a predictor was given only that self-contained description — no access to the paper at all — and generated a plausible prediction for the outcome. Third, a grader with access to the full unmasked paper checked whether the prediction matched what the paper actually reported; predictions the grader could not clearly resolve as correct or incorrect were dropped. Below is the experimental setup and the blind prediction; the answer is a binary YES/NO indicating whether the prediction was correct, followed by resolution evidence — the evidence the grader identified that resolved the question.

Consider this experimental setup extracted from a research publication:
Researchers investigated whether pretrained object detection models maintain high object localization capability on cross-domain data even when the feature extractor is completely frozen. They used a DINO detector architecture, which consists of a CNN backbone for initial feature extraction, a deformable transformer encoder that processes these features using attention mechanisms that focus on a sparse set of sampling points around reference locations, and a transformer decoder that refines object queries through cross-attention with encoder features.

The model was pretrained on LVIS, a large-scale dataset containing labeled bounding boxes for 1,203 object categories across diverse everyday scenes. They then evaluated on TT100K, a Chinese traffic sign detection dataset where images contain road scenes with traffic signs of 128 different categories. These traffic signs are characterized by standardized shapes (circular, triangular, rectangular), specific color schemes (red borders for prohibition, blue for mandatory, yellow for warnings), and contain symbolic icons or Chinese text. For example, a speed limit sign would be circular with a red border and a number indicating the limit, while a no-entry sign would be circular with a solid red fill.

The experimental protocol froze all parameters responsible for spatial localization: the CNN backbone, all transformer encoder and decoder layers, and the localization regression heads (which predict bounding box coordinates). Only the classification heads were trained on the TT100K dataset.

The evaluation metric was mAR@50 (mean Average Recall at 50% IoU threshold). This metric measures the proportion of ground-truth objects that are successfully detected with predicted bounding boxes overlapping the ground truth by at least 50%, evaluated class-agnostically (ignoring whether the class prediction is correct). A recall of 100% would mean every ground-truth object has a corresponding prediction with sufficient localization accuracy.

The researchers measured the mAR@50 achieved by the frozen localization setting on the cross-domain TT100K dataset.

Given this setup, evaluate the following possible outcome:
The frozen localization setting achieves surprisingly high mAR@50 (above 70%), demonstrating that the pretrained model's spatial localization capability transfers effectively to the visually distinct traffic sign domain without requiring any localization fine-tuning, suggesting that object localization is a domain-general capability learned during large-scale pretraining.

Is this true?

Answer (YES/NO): YES